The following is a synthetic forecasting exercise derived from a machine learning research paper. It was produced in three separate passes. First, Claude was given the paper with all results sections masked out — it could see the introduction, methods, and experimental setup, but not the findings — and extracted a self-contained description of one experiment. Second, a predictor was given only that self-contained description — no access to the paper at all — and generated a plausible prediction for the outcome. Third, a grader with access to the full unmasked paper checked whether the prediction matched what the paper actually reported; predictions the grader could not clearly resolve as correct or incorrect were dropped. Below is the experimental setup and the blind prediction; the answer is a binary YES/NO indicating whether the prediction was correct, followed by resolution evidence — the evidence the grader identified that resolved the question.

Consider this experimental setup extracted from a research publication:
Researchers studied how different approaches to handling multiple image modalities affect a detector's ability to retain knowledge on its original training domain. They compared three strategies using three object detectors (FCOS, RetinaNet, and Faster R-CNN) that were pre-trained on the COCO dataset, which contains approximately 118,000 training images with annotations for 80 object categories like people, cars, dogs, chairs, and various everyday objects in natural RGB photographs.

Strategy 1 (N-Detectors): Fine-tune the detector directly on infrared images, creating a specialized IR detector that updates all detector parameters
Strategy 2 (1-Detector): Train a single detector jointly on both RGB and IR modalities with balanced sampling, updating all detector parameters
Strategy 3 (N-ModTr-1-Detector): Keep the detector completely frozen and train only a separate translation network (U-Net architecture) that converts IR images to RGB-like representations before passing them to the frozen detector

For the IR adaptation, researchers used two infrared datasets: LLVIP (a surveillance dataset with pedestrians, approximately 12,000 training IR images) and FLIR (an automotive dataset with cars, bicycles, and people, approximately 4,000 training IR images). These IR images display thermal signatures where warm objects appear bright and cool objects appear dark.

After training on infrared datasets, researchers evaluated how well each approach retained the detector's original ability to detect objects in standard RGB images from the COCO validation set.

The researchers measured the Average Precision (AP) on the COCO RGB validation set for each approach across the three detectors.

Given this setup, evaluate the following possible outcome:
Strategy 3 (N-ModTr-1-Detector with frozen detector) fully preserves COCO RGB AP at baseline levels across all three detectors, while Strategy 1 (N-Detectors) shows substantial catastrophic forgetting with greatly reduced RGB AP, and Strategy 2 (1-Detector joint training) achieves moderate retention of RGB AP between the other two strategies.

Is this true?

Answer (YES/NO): NO